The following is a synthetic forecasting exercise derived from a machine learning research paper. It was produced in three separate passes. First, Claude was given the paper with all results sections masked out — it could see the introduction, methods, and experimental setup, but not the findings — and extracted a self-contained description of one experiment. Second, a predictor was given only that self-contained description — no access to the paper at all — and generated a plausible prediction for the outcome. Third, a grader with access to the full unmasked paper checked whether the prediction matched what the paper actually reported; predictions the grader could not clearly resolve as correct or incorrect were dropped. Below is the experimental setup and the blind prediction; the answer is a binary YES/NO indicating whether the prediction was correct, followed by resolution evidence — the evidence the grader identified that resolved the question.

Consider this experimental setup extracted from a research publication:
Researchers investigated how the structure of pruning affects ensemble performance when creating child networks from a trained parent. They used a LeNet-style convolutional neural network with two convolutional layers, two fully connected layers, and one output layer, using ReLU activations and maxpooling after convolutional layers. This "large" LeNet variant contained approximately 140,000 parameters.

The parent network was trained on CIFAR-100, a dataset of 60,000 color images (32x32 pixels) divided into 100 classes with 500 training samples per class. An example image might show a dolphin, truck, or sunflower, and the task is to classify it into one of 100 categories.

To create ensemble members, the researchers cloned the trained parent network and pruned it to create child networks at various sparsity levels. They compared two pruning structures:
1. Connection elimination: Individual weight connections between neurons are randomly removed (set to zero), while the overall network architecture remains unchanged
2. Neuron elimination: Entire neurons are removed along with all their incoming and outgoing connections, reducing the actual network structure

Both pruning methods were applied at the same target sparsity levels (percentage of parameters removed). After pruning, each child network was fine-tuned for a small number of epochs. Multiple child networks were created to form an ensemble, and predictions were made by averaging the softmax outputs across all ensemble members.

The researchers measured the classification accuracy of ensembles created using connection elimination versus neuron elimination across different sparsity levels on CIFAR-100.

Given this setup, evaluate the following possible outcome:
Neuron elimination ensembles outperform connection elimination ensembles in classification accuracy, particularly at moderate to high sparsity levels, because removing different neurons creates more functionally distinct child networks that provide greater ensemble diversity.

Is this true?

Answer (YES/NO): NO